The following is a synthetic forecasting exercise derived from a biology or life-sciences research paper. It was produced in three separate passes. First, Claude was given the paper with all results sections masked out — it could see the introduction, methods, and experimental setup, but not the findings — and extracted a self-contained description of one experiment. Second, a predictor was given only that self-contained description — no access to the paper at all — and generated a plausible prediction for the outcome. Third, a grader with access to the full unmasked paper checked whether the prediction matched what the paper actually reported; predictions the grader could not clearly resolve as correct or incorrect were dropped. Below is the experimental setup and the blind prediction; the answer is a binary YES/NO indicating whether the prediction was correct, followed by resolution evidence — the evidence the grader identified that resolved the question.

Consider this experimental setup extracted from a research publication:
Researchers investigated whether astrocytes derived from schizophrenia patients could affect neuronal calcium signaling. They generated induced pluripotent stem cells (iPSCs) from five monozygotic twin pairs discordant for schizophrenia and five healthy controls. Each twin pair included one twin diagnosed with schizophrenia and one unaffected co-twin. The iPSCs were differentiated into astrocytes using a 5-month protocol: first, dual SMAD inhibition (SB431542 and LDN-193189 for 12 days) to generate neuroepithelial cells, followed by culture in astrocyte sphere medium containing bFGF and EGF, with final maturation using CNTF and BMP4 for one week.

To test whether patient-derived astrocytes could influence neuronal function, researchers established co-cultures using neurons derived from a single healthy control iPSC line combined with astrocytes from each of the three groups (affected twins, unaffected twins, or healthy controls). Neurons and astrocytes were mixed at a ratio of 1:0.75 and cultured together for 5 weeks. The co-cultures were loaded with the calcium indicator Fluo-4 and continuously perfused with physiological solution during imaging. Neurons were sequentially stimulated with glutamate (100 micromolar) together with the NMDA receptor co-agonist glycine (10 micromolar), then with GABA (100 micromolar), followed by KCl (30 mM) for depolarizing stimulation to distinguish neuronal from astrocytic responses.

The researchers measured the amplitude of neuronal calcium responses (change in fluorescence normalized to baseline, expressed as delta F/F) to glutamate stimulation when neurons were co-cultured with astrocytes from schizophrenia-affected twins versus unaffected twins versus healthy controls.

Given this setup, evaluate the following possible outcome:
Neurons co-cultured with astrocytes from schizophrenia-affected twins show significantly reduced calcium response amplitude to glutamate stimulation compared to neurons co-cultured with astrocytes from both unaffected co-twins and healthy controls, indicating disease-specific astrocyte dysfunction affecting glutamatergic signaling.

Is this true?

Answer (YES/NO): NO